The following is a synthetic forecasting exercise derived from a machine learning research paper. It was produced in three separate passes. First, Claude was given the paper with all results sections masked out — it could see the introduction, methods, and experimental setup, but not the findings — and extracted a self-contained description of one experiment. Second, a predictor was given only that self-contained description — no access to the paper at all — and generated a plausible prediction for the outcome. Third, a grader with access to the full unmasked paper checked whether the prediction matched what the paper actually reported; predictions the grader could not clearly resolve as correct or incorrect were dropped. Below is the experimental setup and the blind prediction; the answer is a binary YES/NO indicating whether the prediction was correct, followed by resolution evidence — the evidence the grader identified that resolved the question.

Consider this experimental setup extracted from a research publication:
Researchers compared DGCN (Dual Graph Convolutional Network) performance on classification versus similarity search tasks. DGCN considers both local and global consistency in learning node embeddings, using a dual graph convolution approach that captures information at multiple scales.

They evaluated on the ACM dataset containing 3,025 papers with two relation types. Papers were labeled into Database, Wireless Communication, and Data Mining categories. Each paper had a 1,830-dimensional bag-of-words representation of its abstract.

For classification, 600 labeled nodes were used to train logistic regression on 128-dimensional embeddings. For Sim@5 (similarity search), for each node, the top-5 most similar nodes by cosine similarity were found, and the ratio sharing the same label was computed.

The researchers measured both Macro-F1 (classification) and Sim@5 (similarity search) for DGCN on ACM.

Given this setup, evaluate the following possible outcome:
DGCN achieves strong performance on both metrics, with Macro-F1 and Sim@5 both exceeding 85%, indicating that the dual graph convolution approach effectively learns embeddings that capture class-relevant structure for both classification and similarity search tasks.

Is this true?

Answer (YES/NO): NO